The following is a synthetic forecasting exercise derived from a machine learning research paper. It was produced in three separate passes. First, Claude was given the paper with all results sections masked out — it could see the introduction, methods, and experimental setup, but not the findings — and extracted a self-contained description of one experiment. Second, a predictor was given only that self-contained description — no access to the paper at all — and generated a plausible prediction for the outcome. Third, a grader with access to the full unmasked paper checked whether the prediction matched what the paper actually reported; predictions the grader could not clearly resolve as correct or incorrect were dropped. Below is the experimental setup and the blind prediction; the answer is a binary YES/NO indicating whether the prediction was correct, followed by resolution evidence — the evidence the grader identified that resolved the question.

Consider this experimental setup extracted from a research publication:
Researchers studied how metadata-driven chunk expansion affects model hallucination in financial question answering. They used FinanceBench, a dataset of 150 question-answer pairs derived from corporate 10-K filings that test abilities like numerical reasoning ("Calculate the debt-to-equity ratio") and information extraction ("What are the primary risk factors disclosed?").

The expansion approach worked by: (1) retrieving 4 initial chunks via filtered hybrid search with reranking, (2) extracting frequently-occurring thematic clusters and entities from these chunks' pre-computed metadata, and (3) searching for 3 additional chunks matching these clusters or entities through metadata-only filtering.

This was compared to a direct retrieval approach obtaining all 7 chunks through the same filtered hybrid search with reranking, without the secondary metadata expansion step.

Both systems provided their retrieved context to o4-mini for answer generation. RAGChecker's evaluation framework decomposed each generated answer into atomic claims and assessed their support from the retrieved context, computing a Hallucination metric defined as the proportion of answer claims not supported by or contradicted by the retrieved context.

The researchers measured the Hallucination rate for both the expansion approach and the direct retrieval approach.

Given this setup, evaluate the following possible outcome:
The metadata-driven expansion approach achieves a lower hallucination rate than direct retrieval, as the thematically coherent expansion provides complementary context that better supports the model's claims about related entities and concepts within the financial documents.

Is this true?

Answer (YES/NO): NO